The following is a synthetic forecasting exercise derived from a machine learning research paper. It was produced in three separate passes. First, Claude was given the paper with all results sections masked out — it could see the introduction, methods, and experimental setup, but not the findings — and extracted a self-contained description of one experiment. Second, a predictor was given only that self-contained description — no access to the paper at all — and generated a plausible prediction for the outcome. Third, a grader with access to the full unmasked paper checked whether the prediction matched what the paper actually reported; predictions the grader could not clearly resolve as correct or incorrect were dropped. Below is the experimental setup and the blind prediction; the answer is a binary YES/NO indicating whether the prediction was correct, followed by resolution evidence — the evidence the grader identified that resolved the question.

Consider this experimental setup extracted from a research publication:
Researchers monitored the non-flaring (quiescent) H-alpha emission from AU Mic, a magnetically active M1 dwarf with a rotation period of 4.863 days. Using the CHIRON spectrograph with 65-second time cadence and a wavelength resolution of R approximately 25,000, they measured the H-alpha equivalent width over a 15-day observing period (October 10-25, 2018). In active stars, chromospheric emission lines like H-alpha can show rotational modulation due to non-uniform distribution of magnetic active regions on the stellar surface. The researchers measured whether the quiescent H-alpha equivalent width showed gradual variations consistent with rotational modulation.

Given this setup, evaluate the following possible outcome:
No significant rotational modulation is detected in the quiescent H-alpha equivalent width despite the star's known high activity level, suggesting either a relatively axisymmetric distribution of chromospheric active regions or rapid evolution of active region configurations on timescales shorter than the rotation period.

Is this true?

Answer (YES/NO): NO